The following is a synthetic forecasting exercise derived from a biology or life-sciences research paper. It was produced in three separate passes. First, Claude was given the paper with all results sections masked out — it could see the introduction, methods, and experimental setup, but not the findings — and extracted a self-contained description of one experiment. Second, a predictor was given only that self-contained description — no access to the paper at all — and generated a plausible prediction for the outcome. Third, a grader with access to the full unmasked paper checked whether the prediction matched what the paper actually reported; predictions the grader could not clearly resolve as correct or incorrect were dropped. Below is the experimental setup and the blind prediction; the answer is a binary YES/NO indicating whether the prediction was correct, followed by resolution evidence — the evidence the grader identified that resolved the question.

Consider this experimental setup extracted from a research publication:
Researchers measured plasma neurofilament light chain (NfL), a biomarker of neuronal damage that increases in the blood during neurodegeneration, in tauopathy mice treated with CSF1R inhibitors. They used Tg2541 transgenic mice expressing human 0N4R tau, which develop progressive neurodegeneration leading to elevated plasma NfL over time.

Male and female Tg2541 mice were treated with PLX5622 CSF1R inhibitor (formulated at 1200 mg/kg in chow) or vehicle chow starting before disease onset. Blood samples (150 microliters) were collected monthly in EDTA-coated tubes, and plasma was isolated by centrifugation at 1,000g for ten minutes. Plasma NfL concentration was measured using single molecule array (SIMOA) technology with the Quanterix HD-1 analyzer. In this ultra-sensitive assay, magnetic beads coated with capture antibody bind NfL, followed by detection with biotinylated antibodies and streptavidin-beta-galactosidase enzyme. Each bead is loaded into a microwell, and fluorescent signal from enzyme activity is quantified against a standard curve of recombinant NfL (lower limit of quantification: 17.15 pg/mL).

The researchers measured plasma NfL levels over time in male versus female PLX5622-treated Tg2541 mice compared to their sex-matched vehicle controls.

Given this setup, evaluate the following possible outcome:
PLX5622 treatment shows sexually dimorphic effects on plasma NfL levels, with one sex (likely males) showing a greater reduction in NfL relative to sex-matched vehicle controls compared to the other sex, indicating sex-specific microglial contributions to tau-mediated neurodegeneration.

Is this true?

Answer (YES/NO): NO